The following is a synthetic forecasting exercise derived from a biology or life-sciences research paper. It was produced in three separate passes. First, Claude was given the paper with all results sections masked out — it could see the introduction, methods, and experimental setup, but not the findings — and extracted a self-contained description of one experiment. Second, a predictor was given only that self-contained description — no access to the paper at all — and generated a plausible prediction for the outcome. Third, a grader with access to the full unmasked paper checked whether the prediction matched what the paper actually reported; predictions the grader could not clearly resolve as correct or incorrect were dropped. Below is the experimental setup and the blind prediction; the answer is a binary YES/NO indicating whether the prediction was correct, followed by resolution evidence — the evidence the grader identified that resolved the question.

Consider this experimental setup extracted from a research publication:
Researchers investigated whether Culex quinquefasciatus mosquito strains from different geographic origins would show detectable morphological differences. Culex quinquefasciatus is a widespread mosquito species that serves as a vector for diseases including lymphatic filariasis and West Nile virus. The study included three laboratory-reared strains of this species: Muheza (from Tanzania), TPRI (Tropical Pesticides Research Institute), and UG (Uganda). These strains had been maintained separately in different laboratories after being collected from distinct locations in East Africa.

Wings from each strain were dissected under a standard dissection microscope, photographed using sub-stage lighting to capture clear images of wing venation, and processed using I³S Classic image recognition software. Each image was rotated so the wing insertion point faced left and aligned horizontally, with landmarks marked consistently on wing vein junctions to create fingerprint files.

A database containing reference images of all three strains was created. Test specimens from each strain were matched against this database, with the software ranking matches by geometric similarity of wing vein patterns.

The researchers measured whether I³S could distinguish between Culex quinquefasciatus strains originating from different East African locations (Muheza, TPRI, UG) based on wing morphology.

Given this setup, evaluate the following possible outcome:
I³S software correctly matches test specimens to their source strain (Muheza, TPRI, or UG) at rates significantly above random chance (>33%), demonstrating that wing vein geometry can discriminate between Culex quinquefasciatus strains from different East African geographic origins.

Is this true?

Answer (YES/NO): YES